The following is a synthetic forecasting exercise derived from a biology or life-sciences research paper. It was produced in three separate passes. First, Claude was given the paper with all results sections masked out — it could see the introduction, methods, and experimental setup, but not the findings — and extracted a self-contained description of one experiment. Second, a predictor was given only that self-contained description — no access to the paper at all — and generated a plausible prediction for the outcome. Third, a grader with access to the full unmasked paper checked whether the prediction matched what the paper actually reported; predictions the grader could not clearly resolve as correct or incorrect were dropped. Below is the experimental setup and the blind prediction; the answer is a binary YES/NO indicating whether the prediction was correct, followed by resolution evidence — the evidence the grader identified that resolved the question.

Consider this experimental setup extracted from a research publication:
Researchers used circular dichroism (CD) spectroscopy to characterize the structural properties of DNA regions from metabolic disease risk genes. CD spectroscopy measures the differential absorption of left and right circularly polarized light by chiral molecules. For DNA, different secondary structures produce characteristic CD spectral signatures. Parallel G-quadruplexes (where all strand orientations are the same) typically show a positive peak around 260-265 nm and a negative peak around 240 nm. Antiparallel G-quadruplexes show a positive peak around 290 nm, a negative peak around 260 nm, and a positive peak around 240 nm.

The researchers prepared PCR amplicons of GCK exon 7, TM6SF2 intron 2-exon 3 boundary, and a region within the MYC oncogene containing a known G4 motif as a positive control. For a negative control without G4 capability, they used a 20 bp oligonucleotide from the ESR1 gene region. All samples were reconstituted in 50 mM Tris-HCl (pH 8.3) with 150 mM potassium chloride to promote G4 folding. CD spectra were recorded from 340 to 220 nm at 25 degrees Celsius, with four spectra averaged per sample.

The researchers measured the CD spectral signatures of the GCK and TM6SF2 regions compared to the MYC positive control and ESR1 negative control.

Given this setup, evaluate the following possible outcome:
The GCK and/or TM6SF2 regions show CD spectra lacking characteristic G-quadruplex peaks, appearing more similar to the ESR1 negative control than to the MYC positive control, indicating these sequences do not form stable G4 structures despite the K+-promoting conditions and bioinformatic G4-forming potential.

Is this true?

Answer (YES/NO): NO